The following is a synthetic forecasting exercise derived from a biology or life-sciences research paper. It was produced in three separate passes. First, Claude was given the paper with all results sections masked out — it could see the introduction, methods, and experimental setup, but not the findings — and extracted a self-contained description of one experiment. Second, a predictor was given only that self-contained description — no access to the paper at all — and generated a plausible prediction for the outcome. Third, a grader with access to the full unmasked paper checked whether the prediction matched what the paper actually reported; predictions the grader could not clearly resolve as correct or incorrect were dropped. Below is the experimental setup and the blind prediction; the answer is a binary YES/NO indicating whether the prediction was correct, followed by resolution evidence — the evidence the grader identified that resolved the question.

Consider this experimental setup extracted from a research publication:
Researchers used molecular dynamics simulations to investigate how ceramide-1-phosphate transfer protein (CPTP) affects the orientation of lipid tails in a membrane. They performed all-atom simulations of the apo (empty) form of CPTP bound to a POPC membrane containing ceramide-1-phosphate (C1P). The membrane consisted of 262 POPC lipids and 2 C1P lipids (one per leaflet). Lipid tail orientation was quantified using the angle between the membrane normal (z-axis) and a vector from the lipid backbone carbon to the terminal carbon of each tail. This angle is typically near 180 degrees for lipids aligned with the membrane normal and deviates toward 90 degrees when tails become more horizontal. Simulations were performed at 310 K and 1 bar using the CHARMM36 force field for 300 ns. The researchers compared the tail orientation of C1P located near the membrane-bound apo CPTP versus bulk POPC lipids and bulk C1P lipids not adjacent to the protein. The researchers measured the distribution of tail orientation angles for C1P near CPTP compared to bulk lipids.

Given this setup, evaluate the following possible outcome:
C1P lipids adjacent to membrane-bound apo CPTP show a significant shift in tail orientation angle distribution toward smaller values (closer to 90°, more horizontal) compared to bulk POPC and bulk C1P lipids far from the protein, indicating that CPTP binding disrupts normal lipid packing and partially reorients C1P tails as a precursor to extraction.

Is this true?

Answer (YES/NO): YES